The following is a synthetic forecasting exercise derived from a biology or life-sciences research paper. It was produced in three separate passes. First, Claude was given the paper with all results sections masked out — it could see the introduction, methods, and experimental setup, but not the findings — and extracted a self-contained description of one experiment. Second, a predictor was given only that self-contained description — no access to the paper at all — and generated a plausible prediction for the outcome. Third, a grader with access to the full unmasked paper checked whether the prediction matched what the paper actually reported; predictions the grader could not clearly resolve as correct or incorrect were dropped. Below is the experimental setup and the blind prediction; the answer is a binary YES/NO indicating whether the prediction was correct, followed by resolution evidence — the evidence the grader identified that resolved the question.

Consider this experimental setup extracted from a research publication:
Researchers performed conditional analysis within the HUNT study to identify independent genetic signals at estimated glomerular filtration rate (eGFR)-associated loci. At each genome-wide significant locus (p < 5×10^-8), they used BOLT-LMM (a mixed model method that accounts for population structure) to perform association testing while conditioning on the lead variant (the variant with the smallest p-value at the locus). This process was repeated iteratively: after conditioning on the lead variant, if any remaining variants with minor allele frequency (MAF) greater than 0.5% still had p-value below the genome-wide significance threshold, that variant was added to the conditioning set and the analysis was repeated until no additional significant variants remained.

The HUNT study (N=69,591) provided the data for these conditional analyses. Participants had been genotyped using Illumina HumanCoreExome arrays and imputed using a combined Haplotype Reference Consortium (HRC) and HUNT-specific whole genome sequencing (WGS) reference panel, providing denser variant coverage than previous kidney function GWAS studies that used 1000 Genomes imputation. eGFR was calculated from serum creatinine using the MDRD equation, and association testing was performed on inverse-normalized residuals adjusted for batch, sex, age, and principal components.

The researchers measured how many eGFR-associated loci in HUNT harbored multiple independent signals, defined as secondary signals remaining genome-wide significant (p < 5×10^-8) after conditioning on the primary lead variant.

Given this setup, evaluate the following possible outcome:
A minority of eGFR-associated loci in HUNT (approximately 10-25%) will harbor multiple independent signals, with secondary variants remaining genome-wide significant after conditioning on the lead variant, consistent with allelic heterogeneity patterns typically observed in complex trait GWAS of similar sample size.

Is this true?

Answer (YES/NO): YES